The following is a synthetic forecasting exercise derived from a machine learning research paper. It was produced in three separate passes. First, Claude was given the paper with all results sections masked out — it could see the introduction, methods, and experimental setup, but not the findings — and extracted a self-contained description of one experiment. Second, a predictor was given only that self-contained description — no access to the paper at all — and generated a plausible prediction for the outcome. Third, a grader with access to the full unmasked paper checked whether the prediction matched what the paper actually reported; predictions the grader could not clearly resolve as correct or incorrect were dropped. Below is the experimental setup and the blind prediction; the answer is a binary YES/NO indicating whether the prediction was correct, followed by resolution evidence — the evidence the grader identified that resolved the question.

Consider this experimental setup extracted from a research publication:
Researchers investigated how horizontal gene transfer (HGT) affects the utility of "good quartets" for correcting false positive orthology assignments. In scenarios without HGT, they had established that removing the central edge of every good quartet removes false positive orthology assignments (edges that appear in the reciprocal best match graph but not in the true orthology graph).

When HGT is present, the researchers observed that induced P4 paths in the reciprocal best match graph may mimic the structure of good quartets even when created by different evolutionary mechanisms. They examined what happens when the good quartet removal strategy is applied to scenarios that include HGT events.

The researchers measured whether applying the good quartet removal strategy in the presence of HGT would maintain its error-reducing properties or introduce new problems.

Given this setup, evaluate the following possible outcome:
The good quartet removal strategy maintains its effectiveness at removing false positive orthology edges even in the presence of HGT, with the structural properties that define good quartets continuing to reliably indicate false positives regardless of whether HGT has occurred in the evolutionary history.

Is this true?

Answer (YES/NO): NO